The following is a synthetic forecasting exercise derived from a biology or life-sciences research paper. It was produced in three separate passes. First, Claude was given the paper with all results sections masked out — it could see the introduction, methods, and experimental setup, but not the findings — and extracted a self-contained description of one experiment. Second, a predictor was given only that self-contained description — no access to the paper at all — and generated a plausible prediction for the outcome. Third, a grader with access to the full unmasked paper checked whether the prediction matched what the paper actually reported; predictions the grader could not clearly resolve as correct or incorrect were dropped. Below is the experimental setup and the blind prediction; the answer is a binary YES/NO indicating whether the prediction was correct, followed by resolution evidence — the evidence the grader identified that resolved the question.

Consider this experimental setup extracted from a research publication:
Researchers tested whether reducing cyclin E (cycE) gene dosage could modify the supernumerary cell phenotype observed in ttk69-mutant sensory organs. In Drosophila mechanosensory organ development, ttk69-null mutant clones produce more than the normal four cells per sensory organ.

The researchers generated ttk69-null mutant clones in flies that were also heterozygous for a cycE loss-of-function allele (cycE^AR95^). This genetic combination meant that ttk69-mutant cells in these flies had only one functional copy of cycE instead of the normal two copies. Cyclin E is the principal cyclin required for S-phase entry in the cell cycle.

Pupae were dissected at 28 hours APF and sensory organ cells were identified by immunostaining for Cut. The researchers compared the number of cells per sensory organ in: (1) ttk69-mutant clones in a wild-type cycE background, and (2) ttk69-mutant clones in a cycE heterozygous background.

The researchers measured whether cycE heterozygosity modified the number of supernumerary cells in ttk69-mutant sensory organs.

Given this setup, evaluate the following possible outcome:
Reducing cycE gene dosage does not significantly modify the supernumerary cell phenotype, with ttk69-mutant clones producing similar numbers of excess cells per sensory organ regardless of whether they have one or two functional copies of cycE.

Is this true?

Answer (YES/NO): NO